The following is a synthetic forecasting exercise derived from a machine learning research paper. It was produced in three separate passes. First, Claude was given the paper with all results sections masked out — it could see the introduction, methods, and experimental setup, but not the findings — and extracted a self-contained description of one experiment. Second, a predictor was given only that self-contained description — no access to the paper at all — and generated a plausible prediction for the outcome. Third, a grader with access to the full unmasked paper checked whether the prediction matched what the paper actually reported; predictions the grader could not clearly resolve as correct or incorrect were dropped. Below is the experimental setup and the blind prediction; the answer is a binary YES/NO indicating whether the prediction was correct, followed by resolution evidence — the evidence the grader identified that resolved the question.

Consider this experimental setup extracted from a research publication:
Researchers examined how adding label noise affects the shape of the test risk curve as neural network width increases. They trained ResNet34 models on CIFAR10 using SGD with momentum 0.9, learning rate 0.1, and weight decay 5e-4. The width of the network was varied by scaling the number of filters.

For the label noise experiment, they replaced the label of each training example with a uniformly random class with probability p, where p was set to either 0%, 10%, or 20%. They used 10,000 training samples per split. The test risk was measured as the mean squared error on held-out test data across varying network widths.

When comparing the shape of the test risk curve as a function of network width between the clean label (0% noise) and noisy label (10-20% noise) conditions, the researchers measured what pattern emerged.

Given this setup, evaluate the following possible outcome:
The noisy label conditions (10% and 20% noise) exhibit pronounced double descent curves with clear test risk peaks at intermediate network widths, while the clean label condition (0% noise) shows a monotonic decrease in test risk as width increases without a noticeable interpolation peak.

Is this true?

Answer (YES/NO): YES